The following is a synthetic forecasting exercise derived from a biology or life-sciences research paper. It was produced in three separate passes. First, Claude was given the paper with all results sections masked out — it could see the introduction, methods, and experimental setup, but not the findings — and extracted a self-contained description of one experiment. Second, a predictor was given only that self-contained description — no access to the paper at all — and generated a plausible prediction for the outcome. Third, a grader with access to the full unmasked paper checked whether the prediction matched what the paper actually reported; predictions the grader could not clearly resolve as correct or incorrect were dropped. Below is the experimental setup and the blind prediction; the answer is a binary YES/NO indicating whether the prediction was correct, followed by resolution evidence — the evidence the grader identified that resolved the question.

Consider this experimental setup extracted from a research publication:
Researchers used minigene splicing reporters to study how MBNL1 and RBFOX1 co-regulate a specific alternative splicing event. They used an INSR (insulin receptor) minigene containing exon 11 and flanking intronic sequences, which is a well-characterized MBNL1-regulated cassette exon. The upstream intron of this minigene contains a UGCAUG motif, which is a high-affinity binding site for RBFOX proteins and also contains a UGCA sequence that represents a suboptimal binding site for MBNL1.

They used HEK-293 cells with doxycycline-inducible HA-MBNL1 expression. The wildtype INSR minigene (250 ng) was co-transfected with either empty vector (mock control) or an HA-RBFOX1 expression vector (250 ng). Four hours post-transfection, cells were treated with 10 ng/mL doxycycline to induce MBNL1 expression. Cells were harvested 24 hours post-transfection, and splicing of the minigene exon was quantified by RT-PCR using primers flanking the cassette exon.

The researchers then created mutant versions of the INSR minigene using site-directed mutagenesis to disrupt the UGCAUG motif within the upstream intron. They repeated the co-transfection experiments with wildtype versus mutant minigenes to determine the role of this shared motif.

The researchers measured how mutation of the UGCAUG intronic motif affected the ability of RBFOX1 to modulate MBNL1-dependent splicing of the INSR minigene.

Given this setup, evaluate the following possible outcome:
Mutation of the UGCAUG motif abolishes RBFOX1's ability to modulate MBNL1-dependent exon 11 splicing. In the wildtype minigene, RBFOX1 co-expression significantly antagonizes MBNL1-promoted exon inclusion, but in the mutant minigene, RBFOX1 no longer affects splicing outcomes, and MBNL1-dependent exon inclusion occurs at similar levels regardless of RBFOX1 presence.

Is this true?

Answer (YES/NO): NO